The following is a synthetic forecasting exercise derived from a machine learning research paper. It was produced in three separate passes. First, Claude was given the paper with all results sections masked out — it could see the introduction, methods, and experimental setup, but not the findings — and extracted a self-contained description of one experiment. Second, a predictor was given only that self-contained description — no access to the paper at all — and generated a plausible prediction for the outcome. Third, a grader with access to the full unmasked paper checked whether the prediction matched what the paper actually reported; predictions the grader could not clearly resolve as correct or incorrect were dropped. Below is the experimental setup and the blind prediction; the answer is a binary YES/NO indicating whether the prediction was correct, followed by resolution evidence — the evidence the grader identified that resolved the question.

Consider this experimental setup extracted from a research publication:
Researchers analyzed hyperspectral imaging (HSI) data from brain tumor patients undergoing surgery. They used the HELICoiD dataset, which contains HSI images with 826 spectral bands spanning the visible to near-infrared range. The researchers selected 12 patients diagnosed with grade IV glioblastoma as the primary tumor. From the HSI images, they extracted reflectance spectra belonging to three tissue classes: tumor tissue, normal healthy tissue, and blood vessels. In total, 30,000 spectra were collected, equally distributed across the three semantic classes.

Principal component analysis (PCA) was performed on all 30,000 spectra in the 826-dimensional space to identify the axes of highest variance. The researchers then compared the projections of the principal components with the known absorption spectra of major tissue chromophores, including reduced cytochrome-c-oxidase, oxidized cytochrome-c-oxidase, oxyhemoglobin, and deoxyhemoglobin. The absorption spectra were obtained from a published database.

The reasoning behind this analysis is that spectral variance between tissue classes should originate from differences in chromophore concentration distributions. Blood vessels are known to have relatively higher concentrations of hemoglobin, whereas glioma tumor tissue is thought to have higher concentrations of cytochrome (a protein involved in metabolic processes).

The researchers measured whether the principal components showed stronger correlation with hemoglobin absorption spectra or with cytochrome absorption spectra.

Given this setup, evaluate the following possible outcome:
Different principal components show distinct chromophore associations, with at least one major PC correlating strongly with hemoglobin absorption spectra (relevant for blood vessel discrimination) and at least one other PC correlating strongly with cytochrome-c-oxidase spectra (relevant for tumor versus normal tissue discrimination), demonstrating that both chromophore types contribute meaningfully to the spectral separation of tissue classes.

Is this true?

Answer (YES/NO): NO